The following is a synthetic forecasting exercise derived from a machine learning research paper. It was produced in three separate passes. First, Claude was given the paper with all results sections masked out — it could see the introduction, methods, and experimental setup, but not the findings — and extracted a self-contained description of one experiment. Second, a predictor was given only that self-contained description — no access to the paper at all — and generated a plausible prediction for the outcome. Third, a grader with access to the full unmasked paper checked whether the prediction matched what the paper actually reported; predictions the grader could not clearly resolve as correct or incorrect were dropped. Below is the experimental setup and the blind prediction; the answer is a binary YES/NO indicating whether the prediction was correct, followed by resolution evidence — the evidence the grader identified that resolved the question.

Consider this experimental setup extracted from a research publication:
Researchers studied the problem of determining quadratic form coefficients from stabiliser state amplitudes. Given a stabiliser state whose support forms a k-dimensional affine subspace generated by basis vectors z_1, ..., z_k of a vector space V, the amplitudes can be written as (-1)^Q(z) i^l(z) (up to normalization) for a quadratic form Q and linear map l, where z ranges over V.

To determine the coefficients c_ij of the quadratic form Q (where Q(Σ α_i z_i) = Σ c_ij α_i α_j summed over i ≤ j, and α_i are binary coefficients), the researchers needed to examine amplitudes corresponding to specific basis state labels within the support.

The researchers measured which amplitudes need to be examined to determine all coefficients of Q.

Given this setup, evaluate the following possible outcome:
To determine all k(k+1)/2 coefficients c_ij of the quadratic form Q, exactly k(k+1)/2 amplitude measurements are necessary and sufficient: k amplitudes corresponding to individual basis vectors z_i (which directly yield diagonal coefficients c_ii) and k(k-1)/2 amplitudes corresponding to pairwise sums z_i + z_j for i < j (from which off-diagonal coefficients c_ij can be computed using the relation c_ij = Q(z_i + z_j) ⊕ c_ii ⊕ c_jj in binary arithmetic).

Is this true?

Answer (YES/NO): YES